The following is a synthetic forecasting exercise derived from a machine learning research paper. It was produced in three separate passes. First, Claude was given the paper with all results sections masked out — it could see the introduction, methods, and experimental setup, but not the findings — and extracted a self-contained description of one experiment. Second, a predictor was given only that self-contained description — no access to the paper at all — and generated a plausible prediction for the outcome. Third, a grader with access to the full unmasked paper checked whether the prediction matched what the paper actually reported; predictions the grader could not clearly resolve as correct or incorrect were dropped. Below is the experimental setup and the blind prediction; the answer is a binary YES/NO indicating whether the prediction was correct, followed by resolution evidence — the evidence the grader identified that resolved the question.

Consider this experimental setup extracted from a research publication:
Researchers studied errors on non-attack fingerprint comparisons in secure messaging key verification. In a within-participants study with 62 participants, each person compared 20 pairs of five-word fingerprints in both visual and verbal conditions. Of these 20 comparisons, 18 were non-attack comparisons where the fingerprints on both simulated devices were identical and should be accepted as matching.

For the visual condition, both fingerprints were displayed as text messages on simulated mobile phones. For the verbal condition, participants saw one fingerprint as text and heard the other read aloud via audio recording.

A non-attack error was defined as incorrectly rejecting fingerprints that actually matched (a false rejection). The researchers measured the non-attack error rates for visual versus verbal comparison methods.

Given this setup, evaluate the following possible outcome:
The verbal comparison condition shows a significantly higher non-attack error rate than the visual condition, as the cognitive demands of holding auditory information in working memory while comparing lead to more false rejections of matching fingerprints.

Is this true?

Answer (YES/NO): YES